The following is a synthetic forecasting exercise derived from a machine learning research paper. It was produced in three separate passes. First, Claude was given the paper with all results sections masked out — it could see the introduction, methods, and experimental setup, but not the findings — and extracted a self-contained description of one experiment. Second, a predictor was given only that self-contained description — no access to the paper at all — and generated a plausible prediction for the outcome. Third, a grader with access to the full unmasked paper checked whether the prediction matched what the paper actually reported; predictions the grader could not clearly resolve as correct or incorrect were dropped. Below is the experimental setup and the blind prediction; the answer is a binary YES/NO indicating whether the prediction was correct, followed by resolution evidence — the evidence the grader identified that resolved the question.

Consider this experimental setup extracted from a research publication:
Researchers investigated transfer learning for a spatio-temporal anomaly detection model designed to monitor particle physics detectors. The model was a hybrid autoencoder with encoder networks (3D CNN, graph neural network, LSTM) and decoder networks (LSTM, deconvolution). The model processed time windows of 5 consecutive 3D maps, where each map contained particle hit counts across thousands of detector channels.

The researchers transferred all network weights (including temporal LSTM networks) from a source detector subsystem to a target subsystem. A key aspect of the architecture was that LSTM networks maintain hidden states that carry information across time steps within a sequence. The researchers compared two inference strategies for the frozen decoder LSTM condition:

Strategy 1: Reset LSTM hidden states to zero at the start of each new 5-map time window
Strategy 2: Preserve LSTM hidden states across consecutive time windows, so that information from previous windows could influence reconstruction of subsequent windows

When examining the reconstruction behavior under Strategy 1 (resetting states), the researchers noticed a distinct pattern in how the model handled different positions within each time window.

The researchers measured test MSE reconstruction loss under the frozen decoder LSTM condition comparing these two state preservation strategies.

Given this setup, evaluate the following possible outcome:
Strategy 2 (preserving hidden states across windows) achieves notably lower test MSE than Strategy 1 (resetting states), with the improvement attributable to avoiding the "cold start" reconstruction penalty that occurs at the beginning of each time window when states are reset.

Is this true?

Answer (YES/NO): YES